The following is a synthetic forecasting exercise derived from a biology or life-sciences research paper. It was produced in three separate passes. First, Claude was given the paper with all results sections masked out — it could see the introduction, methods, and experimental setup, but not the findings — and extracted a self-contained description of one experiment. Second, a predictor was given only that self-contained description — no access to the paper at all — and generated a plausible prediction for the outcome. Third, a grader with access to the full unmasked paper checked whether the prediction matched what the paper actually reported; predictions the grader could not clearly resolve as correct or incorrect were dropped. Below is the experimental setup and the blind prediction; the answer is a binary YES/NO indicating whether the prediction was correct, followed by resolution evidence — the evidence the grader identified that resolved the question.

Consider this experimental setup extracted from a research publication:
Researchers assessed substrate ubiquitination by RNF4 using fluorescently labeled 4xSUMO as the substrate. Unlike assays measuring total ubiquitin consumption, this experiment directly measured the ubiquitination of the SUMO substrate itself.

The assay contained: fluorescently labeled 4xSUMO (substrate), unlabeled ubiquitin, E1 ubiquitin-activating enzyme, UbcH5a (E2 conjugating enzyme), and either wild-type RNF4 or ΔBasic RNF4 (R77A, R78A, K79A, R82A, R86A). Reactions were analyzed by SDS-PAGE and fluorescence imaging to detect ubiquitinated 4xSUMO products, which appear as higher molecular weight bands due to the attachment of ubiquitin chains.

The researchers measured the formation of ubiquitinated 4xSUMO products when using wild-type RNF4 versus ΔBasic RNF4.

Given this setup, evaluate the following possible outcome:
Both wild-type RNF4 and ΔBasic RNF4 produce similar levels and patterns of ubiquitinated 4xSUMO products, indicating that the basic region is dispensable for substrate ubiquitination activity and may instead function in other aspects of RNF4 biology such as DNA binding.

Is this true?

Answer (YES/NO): NO